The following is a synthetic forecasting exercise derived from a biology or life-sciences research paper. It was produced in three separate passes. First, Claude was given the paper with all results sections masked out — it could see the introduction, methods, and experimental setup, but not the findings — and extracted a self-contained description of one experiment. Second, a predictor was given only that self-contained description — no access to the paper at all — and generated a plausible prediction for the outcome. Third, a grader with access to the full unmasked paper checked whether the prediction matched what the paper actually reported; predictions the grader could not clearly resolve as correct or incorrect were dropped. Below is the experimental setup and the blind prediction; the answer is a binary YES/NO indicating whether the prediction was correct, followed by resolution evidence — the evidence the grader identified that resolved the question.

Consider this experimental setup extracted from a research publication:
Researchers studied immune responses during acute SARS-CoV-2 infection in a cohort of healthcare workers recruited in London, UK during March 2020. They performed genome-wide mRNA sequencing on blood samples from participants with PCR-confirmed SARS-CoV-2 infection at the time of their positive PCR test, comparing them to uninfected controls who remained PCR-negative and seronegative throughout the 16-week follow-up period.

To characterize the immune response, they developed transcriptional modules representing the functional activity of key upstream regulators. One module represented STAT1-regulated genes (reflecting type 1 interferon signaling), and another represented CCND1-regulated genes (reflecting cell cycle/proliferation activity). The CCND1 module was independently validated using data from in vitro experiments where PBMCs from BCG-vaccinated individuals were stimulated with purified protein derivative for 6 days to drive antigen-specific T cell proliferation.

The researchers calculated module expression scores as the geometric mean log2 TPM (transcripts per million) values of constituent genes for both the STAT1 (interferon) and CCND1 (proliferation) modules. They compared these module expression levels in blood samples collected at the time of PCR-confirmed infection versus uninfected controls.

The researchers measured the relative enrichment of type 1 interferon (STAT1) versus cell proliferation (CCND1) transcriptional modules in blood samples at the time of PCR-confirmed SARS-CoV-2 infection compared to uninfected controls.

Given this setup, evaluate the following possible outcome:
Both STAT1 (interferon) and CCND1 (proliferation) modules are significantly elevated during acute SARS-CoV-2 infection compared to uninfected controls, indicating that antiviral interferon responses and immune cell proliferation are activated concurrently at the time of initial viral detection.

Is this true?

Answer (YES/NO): YES